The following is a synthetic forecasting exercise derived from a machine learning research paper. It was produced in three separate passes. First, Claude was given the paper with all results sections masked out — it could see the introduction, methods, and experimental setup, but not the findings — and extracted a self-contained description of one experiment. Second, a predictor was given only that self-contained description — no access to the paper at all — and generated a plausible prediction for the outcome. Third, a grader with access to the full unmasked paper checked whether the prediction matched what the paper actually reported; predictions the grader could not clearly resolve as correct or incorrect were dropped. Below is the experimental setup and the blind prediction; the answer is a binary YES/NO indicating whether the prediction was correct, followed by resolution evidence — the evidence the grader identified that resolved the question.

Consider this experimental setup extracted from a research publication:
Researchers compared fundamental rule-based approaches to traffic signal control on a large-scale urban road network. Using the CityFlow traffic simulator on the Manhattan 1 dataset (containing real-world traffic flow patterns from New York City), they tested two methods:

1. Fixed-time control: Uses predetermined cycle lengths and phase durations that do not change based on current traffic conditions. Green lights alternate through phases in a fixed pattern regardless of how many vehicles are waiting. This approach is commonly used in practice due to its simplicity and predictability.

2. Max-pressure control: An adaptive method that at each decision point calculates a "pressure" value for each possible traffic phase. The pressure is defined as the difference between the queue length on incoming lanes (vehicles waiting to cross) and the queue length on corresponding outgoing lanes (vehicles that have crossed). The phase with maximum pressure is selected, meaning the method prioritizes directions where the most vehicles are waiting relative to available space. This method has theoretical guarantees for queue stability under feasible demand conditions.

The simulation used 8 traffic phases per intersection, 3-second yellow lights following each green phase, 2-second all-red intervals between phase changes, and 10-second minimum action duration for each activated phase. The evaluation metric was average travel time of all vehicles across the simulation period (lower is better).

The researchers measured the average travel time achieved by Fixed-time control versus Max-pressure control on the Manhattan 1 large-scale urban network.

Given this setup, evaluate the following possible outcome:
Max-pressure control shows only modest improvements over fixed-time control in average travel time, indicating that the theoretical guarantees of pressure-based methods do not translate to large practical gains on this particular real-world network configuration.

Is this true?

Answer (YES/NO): NO